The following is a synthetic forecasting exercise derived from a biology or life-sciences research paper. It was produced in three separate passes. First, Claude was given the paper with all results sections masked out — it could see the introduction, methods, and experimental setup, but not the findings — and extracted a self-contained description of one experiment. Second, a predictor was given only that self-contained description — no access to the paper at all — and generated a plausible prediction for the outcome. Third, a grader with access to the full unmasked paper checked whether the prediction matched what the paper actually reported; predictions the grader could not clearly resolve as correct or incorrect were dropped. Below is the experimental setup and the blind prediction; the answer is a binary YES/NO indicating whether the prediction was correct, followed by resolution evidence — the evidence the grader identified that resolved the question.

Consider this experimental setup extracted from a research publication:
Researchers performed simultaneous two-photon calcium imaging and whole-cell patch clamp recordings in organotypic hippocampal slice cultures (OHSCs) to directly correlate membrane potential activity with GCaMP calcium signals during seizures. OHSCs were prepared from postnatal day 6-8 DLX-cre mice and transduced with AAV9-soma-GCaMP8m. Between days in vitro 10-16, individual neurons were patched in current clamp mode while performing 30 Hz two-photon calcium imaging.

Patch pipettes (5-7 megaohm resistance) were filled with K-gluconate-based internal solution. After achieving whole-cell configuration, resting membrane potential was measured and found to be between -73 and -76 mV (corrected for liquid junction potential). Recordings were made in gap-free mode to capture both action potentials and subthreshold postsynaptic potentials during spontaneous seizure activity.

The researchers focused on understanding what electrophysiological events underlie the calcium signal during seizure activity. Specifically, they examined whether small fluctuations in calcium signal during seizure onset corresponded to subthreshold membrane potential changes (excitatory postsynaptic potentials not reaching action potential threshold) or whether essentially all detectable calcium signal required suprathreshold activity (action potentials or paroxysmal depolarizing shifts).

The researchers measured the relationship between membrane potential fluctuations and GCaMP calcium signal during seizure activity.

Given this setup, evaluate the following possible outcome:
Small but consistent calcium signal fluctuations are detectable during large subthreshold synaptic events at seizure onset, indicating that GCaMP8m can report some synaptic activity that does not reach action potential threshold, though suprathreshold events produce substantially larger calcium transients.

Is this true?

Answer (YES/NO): YES